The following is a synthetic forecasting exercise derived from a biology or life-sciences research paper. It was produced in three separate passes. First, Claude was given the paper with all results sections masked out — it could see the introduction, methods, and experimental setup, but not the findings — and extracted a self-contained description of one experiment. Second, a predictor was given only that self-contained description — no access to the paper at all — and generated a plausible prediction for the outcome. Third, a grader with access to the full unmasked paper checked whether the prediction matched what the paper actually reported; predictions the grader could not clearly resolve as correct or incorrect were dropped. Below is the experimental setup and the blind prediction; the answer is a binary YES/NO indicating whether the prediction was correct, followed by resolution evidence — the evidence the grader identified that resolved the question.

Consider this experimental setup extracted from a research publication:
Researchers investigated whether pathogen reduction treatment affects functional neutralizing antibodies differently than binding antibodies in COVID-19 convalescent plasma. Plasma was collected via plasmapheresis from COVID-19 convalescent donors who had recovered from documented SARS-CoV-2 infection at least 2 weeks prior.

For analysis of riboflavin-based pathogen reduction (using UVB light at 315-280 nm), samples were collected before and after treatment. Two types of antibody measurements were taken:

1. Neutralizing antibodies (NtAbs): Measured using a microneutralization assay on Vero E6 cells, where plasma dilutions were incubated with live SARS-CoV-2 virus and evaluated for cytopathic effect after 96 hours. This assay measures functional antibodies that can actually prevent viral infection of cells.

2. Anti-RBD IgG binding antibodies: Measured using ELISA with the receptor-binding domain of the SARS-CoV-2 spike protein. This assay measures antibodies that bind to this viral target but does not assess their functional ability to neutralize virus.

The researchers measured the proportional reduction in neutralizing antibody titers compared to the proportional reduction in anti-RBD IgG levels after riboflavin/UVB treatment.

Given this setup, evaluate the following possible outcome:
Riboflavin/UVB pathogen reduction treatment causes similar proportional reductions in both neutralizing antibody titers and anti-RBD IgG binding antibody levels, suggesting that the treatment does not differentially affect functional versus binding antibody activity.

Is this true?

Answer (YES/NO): NO